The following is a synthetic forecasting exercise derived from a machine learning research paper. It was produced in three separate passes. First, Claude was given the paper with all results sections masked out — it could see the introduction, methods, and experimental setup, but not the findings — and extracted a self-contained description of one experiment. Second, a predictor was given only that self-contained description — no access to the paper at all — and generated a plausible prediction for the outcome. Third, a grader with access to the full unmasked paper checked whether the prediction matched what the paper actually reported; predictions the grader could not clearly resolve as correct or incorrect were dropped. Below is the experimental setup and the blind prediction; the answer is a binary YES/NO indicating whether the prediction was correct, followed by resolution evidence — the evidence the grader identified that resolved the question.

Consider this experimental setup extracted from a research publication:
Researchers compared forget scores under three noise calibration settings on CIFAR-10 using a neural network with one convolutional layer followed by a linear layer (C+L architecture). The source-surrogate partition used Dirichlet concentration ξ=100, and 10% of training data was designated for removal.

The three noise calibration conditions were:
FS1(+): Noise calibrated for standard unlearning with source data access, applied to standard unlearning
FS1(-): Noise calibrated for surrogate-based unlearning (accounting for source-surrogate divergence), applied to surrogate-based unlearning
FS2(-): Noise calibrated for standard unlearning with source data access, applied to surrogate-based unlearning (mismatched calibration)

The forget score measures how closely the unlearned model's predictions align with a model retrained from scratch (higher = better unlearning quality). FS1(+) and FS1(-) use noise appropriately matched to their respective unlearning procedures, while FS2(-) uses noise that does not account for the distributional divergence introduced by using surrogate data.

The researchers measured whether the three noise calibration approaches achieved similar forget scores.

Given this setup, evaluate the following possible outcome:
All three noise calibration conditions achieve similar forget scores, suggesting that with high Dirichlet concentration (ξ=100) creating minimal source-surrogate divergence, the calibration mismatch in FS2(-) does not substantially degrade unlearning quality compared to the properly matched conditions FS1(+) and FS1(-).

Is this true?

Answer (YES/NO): NO